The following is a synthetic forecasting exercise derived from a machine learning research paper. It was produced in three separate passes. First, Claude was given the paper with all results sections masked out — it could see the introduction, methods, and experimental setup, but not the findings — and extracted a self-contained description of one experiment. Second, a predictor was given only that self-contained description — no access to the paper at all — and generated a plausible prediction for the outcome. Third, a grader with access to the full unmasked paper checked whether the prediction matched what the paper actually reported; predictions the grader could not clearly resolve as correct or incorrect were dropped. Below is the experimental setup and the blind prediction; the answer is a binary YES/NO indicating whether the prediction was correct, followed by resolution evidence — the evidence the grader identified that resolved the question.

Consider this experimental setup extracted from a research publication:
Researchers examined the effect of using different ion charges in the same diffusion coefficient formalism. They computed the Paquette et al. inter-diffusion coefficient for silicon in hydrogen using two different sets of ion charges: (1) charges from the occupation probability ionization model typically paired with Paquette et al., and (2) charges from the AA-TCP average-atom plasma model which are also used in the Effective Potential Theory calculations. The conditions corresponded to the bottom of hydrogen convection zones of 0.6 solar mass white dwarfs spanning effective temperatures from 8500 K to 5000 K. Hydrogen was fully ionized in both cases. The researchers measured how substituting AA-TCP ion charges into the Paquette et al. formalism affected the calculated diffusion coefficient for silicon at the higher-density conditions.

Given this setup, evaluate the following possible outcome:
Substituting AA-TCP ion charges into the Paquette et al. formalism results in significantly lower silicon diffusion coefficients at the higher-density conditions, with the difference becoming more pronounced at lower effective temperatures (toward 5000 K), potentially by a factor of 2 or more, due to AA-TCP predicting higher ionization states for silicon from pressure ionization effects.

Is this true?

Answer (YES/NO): NO